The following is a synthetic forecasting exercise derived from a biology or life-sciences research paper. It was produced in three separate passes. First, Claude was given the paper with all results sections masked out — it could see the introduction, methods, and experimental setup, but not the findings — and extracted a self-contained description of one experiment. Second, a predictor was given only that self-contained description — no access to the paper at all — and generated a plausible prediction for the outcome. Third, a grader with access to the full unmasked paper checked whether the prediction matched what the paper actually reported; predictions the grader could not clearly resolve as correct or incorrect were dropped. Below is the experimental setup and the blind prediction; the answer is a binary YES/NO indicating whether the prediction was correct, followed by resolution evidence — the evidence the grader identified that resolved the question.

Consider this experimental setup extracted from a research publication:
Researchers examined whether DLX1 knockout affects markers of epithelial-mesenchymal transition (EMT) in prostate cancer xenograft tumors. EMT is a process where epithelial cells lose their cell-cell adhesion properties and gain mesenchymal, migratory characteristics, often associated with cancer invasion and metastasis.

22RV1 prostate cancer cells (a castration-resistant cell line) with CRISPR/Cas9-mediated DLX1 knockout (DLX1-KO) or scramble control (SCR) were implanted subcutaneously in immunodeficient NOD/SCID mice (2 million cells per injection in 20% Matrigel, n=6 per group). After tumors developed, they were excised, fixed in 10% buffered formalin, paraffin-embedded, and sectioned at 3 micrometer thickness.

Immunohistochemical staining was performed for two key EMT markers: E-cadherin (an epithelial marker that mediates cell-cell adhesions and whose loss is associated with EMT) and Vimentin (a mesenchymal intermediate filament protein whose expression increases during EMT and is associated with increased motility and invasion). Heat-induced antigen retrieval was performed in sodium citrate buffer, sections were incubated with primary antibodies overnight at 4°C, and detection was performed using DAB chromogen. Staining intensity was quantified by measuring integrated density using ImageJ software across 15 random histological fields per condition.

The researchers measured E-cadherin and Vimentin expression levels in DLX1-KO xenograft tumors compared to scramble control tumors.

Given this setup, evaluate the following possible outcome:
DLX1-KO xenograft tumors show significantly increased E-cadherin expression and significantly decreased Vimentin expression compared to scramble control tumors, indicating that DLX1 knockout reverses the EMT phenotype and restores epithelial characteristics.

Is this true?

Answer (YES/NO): YES